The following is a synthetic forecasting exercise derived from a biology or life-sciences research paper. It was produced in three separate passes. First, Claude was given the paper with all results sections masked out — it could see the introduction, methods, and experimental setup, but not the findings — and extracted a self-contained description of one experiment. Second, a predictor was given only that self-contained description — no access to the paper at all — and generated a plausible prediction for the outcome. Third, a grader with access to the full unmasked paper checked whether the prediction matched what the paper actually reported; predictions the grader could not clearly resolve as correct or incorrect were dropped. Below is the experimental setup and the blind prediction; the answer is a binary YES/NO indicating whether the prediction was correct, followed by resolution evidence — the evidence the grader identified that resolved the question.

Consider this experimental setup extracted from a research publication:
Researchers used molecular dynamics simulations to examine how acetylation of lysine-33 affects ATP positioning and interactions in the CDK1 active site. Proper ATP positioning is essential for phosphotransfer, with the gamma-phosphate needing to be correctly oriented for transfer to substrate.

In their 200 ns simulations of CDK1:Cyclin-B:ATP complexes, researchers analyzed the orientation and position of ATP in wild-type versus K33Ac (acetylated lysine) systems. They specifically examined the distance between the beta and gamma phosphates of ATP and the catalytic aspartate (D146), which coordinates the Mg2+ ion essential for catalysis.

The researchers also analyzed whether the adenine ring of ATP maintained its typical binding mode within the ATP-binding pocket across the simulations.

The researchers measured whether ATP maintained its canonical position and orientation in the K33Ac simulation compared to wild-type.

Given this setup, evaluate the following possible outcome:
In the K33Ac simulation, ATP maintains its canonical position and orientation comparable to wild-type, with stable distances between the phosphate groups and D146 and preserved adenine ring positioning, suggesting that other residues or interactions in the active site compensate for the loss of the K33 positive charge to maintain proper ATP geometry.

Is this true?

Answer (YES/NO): NO